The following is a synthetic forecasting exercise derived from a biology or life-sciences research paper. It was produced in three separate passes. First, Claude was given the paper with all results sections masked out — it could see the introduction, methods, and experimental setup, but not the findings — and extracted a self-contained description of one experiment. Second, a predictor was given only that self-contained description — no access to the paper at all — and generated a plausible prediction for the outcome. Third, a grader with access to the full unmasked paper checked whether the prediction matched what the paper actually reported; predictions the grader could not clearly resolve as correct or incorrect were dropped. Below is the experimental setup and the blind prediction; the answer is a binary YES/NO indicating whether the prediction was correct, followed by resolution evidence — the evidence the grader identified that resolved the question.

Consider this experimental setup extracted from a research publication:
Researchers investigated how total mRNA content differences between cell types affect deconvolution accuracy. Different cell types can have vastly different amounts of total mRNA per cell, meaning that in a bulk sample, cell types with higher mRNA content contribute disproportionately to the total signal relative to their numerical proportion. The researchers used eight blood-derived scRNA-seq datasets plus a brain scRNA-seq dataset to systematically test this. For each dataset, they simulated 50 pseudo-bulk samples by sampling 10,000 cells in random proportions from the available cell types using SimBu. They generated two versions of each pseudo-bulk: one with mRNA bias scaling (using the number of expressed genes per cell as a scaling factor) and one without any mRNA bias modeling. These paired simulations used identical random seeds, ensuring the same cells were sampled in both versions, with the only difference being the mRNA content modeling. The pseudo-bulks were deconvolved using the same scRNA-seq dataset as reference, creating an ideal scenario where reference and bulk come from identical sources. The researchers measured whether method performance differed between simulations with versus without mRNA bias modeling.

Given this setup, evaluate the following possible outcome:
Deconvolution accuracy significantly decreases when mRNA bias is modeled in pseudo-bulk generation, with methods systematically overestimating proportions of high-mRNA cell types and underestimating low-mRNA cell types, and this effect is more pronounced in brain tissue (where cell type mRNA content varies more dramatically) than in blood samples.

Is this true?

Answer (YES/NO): NO